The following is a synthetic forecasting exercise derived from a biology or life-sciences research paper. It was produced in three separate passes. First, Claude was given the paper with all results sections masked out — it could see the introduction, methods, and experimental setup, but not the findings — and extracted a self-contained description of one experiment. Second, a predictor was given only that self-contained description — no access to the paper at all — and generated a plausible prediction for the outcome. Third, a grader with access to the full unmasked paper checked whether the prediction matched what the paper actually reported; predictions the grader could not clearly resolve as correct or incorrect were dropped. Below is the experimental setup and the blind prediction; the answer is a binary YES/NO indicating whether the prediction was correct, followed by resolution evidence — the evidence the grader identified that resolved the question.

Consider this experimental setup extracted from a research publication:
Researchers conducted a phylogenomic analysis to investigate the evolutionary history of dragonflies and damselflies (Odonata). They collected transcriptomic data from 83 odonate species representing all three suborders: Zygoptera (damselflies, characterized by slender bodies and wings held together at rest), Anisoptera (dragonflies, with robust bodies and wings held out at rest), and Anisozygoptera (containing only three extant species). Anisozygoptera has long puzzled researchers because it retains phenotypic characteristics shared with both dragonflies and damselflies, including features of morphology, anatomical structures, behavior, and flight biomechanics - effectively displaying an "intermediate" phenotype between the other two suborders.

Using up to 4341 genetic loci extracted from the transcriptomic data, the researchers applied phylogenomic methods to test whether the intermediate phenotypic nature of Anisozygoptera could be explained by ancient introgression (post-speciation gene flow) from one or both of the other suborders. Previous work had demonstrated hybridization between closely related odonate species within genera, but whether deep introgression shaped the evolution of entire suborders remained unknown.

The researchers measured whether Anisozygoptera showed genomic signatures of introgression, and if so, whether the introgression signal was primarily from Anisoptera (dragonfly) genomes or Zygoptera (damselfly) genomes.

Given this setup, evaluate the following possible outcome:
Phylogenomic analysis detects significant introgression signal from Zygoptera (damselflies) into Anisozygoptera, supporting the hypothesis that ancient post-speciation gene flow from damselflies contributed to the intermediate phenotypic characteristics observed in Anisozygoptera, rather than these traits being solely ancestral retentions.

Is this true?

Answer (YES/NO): YES